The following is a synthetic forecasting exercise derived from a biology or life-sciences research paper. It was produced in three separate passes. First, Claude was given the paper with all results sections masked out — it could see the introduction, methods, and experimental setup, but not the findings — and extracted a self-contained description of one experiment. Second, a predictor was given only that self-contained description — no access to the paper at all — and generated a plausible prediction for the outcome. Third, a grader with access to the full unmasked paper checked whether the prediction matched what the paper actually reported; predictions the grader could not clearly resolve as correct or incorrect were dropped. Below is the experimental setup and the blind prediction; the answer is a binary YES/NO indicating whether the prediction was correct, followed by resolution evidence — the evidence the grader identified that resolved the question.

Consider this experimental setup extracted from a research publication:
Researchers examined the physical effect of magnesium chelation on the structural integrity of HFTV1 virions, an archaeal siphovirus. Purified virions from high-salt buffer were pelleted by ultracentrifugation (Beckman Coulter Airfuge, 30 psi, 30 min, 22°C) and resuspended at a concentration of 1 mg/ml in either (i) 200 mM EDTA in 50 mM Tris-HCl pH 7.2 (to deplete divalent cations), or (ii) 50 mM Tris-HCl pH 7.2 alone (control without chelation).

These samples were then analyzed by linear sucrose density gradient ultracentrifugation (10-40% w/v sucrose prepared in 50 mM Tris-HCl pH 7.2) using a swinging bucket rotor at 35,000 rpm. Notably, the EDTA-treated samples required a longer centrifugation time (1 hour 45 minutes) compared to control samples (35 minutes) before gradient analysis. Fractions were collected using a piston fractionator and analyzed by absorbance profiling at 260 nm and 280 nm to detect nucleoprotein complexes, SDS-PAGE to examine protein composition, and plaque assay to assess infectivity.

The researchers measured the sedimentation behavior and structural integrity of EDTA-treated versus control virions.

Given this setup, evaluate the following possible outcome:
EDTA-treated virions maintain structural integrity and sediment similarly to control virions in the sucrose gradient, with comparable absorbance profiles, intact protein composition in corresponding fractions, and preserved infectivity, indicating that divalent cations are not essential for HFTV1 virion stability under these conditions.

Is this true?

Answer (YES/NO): NO